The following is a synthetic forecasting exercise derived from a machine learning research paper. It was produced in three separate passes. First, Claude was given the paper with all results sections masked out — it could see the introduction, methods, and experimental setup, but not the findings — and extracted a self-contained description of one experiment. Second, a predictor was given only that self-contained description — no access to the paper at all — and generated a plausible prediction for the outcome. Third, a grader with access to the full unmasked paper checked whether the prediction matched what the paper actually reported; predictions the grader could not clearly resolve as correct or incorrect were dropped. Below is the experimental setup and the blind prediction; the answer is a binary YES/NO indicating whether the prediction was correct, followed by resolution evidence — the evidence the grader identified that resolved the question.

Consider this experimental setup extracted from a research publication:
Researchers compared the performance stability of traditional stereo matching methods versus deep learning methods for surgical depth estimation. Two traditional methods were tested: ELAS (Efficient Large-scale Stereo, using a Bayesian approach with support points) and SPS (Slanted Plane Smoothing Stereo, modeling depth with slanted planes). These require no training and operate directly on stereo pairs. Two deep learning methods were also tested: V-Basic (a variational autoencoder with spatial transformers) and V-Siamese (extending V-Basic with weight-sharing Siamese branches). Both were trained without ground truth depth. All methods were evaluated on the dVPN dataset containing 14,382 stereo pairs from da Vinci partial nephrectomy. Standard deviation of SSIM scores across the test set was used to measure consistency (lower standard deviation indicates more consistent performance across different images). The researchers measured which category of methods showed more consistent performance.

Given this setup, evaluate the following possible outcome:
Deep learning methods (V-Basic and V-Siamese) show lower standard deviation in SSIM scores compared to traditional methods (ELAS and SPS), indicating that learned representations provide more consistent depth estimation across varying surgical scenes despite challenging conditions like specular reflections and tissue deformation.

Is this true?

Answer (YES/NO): NO